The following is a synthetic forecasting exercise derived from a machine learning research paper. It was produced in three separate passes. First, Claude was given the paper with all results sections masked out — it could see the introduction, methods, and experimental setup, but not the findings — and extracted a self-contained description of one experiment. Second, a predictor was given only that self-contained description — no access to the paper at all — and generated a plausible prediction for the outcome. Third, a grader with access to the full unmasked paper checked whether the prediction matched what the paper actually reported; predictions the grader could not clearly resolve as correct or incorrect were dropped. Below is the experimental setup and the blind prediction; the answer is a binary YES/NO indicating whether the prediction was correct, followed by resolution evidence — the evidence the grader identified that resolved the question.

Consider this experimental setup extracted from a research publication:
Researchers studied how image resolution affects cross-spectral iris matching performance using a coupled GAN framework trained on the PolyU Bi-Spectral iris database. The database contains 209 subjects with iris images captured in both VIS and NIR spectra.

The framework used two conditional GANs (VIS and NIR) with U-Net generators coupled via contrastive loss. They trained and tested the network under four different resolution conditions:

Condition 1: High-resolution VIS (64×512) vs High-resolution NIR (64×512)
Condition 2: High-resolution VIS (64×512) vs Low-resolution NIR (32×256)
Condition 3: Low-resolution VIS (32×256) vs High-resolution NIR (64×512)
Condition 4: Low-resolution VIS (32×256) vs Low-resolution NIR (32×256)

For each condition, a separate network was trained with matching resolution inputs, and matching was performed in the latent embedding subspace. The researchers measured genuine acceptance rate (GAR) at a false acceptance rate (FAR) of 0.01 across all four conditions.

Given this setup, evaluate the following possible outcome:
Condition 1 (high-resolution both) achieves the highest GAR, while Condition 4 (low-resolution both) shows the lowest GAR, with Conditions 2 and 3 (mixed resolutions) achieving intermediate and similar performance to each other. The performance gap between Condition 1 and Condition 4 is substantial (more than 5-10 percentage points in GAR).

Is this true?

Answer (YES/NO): NO